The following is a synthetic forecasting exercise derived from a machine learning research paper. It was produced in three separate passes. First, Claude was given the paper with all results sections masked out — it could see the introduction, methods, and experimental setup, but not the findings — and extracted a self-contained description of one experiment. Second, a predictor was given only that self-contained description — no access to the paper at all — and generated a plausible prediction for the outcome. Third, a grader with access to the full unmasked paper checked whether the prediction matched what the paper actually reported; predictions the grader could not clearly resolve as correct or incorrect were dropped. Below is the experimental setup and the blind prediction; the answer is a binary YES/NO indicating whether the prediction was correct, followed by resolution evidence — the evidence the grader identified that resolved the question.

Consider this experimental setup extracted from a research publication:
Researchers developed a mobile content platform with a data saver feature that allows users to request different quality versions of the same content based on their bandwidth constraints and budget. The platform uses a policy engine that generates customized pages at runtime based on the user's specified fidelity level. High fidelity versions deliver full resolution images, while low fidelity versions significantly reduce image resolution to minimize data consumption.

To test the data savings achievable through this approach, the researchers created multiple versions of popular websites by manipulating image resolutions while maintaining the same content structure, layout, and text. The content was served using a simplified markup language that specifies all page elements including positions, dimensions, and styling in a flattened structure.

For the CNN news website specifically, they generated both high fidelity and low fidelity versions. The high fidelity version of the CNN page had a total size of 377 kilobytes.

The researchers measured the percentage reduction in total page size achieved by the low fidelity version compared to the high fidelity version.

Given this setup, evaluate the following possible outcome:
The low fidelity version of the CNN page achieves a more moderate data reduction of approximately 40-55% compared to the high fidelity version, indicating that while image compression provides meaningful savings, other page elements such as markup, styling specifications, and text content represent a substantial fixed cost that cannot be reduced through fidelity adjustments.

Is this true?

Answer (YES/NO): NO